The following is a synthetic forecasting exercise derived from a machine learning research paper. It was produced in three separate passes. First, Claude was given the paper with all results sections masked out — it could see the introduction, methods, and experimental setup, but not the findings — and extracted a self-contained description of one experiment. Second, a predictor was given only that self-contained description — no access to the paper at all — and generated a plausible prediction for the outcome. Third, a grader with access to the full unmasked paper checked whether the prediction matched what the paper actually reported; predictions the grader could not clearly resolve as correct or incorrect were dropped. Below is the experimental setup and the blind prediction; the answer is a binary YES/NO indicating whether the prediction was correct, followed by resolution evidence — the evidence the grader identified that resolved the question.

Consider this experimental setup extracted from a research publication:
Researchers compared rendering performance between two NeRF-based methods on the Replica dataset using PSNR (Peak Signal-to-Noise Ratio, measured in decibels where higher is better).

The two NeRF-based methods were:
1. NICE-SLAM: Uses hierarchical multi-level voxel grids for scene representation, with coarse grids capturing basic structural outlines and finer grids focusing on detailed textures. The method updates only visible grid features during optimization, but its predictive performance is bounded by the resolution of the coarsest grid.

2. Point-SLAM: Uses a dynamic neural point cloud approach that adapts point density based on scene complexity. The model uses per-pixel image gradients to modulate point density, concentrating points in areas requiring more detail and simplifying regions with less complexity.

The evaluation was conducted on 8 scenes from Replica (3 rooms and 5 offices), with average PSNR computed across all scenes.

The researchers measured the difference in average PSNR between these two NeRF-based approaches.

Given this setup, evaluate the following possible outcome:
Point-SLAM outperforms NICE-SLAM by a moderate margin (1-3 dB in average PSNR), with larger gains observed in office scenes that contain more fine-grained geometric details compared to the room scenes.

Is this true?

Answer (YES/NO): NO